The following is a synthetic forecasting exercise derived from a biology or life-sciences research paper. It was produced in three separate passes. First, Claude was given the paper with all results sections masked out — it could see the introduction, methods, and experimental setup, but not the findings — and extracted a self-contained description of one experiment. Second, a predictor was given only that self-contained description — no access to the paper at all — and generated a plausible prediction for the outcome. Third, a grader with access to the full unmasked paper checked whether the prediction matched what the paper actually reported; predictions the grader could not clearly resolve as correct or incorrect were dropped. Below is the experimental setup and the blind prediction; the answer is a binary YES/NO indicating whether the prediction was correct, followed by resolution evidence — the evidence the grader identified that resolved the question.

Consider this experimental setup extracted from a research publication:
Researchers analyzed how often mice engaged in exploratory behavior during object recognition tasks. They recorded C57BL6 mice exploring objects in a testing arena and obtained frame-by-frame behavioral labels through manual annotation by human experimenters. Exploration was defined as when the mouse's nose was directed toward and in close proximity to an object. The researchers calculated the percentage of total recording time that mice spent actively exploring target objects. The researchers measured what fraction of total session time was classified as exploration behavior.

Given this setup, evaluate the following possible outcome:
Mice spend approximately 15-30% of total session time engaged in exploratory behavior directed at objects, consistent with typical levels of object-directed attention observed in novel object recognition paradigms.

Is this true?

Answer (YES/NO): NO